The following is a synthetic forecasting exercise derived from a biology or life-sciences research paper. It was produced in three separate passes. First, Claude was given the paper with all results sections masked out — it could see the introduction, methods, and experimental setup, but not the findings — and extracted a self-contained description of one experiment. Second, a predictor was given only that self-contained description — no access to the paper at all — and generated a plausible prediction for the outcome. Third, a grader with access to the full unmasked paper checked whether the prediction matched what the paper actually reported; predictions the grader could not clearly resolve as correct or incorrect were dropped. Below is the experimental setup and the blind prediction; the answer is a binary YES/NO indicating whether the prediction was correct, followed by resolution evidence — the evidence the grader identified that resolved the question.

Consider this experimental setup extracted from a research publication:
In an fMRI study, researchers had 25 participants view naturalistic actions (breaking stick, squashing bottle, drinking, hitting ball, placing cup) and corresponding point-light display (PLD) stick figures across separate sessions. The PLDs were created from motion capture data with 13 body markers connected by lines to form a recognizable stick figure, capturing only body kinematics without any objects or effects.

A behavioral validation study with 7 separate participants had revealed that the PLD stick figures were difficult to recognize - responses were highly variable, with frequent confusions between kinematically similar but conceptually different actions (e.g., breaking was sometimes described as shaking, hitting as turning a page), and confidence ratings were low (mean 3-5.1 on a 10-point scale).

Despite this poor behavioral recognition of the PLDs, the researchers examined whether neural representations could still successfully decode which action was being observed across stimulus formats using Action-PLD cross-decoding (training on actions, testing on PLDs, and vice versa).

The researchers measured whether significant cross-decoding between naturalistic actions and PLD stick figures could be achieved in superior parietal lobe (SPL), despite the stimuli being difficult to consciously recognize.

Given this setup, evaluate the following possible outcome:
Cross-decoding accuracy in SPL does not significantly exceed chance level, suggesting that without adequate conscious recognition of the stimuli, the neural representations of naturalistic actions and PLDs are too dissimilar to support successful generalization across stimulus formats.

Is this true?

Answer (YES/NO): NO